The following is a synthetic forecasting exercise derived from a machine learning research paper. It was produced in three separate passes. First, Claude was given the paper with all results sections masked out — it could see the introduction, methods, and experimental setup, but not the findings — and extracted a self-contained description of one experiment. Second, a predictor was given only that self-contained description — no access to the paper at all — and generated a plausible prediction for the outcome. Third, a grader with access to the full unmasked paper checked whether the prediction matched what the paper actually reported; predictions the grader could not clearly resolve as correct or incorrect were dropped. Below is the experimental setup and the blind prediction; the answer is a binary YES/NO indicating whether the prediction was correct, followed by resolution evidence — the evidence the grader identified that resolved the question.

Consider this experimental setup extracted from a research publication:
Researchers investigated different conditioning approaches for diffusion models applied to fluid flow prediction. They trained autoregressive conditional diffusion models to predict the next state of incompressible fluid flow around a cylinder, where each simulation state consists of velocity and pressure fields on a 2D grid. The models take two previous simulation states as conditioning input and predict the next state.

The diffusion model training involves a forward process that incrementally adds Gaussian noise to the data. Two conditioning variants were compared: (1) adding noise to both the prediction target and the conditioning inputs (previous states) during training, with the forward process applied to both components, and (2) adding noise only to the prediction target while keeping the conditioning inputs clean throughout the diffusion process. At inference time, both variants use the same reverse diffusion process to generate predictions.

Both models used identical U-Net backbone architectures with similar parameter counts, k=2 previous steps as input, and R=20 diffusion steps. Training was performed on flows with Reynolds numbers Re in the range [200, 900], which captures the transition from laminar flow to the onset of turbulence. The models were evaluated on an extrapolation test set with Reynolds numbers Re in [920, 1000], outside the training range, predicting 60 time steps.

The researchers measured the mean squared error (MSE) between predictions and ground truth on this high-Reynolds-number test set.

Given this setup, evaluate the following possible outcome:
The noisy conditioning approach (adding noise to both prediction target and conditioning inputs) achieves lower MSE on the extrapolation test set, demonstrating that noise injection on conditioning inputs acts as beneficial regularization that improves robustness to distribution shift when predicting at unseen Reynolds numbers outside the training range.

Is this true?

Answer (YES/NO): NO